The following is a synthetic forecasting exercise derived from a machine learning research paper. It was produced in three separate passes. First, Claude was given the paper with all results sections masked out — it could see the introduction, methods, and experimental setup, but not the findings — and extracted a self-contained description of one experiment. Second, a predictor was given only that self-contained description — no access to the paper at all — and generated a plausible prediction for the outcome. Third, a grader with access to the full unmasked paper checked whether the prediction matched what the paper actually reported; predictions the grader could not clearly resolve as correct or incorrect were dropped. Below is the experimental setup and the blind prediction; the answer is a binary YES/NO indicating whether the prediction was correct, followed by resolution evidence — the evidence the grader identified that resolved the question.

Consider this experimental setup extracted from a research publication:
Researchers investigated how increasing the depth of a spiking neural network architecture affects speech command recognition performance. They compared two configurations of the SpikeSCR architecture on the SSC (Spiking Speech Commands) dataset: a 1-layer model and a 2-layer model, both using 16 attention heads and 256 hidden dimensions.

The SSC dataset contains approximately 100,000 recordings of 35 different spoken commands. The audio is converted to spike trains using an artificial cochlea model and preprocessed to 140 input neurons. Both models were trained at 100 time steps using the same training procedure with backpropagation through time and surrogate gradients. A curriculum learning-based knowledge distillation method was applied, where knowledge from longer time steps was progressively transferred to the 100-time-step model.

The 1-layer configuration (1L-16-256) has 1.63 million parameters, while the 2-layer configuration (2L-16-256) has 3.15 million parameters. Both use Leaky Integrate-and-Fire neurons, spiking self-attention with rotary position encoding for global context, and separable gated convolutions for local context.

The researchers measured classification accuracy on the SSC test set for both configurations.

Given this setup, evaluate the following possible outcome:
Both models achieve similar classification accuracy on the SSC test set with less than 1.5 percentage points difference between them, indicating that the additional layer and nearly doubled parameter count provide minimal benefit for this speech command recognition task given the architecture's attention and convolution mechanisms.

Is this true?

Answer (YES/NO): YES